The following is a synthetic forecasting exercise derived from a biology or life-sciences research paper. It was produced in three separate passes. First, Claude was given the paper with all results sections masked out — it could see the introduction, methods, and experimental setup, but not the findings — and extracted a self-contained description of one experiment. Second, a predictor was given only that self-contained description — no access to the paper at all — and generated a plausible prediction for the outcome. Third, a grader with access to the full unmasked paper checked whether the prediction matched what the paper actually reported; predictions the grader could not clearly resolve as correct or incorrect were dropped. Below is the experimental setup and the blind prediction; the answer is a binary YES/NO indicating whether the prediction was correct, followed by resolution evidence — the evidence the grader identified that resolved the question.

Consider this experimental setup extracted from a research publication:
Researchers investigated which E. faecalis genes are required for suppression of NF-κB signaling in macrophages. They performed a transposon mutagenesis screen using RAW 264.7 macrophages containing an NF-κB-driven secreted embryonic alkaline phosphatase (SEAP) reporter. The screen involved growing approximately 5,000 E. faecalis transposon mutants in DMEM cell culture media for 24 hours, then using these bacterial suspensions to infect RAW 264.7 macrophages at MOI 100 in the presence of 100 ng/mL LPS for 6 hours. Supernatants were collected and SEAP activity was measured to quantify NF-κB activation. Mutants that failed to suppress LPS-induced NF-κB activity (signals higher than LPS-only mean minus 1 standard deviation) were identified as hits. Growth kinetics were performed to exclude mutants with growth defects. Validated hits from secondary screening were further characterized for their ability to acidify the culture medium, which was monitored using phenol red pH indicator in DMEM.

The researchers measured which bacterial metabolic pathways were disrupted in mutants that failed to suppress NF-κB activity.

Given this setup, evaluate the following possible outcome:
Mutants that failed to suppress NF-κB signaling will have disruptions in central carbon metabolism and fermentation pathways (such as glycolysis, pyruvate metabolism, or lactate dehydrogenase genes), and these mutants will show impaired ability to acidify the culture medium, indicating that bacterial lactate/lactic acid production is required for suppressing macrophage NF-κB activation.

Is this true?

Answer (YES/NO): YES